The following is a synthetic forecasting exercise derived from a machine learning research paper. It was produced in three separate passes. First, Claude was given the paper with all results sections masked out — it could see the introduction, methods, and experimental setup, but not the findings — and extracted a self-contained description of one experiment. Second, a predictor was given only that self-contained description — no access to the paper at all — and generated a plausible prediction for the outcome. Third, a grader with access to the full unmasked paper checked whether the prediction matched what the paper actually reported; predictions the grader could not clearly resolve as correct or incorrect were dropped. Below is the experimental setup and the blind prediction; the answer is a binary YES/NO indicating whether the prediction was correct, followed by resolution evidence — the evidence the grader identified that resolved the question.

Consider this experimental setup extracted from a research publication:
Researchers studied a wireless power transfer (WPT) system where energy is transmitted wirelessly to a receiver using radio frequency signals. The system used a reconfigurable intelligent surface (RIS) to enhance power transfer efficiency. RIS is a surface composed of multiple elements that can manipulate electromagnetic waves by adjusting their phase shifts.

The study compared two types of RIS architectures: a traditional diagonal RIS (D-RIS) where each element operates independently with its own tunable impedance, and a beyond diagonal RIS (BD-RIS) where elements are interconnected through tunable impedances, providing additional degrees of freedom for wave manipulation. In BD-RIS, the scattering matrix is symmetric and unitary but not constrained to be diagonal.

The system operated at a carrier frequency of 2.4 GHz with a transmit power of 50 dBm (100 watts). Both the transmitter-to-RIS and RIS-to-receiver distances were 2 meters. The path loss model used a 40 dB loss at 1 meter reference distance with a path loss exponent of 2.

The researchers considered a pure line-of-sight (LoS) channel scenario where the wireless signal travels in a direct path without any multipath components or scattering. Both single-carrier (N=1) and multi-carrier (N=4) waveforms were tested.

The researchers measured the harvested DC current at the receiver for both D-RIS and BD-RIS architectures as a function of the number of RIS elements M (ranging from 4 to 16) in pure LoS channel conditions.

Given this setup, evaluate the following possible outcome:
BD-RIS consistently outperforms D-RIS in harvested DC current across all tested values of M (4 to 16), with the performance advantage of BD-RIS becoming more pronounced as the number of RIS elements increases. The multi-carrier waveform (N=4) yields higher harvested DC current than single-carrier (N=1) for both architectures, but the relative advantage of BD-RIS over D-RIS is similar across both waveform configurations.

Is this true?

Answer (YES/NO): NO